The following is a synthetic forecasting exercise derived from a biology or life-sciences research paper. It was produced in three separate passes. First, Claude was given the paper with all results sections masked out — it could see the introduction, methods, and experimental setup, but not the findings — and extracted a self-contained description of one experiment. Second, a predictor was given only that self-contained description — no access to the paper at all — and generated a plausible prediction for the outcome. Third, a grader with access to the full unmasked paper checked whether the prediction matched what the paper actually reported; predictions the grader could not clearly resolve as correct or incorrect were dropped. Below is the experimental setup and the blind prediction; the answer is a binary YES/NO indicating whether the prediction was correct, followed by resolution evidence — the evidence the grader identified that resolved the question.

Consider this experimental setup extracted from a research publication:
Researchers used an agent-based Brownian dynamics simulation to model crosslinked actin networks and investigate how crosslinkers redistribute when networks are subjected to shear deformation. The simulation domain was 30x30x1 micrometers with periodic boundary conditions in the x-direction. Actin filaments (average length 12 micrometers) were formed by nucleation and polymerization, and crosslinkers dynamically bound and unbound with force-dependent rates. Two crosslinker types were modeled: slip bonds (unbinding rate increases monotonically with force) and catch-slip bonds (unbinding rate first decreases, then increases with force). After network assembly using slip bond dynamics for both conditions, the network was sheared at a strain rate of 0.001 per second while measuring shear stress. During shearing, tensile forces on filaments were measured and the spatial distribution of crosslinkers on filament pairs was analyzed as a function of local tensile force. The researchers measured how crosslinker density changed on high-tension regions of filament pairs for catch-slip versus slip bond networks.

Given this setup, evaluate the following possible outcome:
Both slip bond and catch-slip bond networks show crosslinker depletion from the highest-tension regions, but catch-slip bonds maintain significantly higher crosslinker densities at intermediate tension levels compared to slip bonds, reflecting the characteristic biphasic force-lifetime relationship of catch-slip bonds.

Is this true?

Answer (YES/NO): NO